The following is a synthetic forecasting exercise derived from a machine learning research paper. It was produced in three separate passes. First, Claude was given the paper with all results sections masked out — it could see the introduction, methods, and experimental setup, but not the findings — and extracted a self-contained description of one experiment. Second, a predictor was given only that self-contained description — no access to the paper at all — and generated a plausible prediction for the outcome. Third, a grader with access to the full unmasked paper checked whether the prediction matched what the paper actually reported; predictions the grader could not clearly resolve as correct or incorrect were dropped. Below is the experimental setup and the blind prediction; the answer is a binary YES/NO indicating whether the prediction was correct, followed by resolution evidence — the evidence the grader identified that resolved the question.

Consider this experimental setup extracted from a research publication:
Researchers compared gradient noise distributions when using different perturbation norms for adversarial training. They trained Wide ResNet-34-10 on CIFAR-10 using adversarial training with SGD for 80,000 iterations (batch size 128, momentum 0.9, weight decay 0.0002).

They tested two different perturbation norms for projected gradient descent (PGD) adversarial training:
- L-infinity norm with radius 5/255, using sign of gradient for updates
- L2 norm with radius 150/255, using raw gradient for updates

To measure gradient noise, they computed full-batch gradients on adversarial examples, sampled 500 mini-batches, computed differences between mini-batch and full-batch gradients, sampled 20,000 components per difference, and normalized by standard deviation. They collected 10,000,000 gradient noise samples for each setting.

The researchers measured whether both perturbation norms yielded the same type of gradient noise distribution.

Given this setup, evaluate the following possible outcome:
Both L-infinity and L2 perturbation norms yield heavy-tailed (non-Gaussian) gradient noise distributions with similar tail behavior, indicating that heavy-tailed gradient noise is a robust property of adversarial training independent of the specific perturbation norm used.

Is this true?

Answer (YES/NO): YES